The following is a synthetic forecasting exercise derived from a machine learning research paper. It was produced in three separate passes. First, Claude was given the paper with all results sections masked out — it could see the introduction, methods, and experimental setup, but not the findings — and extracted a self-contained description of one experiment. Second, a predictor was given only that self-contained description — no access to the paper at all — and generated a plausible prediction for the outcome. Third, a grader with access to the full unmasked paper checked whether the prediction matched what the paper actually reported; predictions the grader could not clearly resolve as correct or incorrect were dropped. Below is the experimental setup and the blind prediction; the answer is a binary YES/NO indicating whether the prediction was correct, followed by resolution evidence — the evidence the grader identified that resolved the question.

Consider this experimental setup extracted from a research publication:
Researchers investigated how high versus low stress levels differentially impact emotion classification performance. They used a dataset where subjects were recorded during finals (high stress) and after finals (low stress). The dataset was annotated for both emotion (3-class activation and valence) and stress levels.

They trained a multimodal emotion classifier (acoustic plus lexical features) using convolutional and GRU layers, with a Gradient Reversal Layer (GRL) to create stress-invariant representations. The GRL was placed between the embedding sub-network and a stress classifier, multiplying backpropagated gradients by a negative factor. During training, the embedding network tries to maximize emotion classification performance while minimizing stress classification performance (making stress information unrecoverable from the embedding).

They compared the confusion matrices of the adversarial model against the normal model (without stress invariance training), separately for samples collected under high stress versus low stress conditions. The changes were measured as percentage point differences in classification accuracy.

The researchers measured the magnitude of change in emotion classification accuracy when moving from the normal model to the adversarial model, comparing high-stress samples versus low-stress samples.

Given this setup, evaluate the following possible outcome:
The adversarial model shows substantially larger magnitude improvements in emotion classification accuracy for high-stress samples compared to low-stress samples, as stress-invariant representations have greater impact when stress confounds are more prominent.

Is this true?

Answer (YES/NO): NO